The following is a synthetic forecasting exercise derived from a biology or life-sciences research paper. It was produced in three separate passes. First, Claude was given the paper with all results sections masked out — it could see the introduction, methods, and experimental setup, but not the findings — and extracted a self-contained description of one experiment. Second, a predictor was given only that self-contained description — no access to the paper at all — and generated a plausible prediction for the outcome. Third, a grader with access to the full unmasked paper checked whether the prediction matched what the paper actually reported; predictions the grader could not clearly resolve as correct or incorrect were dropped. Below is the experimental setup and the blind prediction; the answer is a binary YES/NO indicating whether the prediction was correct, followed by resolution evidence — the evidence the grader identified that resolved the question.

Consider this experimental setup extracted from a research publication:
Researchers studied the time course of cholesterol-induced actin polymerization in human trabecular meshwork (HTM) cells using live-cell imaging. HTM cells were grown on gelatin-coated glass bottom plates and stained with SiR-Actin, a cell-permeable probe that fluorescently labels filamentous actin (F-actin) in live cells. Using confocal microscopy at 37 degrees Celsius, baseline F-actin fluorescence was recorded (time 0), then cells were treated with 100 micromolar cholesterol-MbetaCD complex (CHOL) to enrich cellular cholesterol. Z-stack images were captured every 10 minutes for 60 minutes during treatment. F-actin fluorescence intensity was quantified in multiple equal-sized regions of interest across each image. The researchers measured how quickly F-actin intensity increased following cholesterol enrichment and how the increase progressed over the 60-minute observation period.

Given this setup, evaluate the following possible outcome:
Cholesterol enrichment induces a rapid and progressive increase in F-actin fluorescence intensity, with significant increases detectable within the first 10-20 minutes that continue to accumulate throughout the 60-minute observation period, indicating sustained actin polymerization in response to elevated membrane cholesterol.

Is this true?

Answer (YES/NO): YES